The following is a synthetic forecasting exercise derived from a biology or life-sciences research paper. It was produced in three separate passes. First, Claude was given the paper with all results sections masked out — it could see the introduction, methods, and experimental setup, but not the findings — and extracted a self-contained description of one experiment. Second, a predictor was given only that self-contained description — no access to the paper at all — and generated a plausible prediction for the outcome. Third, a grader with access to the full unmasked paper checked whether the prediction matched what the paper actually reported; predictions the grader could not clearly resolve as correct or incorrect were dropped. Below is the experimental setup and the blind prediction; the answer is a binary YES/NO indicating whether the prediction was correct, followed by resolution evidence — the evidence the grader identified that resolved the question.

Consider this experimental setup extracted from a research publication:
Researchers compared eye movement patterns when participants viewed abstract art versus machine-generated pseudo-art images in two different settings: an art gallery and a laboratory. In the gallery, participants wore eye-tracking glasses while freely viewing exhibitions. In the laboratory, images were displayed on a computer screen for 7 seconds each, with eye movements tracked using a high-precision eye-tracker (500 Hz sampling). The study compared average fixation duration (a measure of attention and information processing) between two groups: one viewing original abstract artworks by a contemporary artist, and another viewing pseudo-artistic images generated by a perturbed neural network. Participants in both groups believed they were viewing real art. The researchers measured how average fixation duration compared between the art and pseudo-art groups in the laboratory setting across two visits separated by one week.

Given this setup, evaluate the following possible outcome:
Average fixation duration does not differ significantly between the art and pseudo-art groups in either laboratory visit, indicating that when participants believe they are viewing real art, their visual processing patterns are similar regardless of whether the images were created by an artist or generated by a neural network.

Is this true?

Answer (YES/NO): NO